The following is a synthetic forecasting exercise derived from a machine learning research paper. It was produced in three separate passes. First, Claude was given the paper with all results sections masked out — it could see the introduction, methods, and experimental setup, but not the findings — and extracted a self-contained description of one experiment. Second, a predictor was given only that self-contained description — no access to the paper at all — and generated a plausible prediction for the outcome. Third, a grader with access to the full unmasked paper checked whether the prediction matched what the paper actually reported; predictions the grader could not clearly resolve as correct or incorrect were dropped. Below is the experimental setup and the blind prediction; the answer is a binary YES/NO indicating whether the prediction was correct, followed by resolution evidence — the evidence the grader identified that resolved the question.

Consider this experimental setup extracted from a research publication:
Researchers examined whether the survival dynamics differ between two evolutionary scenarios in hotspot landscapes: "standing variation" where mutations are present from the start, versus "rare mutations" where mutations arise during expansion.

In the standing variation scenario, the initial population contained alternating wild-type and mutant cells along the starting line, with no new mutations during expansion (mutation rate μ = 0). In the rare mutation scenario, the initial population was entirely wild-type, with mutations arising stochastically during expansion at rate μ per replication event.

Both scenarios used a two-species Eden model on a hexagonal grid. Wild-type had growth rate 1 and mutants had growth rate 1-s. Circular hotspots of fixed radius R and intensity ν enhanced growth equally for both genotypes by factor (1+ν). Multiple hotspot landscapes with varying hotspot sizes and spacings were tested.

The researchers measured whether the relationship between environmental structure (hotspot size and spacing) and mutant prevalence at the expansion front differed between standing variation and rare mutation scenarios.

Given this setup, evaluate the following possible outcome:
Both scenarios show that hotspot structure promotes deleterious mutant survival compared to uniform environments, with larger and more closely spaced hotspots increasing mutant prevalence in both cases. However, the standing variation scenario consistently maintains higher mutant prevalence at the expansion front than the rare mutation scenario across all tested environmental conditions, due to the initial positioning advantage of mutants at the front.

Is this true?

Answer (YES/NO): NO